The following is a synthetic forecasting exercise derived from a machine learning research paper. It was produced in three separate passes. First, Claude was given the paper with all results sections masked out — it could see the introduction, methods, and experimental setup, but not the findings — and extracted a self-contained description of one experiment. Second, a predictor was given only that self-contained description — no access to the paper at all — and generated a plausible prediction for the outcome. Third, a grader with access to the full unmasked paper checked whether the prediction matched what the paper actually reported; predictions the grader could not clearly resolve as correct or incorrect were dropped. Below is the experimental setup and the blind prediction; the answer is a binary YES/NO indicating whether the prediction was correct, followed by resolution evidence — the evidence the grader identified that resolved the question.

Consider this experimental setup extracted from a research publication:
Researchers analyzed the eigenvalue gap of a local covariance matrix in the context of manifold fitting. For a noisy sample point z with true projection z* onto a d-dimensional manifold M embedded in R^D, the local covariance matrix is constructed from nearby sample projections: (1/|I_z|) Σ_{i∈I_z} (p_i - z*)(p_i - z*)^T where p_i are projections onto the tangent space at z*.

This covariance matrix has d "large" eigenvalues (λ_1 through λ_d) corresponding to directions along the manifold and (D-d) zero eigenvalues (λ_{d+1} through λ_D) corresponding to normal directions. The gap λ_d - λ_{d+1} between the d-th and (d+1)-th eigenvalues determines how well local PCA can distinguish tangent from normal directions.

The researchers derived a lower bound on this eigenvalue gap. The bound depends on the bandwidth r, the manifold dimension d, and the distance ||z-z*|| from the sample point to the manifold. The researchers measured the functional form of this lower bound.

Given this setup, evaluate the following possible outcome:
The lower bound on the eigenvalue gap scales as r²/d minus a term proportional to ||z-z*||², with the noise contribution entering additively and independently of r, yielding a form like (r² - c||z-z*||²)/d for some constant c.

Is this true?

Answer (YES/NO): NO